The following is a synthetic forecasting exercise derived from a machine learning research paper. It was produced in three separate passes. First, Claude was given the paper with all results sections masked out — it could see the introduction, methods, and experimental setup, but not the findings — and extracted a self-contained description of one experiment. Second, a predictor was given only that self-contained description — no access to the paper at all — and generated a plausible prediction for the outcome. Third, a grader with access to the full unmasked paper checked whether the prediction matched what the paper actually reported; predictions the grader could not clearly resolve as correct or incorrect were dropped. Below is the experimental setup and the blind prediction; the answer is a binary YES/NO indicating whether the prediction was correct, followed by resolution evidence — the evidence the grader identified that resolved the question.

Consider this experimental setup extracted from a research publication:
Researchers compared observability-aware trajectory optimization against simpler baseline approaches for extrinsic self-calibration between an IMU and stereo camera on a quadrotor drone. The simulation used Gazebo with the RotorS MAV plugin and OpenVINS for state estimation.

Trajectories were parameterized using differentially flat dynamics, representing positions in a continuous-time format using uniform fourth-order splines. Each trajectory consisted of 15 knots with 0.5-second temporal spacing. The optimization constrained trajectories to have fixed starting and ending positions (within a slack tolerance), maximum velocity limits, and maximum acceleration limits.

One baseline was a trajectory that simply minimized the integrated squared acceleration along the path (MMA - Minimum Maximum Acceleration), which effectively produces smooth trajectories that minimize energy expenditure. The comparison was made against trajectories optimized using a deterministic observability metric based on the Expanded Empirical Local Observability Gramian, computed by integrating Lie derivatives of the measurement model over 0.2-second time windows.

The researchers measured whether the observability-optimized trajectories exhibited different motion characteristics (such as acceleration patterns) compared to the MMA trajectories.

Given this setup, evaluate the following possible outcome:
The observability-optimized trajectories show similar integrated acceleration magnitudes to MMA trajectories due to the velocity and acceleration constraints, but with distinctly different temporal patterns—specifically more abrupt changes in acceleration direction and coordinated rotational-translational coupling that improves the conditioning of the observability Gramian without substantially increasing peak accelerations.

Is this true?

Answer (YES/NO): NO